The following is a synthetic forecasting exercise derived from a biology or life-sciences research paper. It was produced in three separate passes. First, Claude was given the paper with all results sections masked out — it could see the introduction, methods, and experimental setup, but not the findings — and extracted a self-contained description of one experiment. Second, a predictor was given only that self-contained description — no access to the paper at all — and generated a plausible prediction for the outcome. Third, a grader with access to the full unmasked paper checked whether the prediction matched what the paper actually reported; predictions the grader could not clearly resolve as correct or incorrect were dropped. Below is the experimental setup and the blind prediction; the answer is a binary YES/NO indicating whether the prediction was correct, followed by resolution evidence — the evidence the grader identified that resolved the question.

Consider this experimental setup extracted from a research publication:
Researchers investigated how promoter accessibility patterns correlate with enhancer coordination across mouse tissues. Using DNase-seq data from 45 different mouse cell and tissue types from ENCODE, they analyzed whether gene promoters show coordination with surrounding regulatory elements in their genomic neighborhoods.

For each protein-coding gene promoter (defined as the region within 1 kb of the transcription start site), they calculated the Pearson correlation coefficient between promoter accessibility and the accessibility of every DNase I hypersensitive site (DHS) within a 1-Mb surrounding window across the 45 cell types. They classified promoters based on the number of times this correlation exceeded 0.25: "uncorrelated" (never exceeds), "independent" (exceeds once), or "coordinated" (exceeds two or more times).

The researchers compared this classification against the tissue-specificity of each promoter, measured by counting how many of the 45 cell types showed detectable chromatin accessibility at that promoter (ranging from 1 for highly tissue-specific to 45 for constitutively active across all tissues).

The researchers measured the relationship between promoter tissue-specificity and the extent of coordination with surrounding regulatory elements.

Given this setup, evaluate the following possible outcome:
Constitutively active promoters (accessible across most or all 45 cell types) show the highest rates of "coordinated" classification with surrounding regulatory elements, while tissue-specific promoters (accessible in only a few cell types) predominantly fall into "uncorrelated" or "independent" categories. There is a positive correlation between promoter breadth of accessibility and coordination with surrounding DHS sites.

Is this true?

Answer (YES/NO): NO